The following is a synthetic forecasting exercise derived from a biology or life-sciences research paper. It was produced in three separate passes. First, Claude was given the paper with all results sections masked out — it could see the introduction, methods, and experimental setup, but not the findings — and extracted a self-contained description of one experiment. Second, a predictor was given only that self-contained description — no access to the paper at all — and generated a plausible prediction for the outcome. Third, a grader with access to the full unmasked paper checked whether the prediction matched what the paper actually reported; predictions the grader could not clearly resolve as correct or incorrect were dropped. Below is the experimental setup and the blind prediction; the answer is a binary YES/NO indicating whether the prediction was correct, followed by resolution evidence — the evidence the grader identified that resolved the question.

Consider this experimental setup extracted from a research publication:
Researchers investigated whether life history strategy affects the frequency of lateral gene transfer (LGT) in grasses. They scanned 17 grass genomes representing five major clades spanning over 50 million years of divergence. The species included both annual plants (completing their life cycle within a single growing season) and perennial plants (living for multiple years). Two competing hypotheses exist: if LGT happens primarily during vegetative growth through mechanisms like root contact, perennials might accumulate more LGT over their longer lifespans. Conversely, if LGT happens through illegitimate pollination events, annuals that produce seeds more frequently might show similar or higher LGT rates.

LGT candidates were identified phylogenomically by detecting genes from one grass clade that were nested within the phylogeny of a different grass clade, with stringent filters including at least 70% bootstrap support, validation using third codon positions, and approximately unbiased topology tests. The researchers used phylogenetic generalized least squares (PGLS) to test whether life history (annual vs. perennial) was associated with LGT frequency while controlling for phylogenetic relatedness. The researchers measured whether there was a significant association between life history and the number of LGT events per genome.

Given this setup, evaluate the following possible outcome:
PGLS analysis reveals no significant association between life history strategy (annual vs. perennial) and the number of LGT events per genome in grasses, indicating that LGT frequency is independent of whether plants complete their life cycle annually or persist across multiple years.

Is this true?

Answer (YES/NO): YES